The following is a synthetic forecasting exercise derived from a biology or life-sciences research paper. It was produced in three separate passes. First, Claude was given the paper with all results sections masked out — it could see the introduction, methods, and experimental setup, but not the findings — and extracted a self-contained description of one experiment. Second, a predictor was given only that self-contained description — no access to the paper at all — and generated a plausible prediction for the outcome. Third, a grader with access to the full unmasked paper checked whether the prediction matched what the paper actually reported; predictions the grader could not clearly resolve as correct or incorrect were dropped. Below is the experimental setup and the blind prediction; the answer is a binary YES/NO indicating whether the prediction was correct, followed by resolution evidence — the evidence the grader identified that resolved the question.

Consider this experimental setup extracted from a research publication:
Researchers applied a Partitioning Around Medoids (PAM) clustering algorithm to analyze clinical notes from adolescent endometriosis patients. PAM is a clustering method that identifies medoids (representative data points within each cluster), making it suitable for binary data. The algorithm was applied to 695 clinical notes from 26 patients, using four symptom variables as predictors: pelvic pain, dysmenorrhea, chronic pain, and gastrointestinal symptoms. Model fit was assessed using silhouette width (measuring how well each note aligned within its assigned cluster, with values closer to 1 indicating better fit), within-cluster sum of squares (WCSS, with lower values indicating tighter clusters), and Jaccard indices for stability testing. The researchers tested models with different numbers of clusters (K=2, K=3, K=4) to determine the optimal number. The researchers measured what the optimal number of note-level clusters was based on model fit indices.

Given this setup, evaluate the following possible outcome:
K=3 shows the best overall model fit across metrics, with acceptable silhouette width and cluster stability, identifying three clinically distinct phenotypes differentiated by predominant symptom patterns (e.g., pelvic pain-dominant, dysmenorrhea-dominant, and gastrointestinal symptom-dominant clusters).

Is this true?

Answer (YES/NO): NO